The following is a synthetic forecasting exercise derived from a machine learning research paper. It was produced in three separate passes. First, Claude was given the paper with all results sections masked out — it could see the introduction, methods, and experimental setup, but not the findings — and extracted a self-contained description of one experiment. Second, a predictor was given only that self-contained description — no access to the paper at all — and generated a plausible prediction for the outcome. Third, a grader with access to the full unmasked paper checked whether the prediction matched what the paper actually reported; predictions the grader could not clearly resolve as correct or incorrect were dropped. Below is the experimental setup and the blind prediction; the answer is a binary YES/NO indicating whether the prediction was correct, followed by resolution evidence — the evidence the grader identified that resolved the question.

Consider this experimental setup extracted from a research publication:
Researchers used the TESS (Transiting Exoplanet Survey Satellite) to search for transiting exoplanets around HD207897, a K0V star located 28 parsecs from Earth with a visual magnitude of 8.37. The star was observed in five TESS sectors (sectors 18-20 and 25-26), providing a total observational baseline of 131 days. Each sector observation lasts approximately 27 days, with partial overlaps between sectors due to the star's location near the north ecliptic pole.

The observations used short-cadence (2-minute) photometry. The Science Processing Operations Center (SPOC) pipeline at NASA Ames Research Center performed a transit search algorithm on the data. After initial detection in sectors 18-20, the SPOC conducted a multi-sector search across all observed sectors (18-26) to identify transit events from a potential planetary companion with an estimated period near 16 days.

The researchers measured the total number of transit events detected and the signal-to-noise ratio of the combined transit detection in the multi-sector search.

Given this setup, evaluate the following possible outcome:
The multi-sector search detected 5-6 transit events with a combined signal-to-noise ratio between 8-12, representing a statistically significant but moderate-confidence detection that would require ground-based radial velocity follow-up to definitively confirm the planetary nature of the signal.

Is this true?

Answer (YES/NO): NO